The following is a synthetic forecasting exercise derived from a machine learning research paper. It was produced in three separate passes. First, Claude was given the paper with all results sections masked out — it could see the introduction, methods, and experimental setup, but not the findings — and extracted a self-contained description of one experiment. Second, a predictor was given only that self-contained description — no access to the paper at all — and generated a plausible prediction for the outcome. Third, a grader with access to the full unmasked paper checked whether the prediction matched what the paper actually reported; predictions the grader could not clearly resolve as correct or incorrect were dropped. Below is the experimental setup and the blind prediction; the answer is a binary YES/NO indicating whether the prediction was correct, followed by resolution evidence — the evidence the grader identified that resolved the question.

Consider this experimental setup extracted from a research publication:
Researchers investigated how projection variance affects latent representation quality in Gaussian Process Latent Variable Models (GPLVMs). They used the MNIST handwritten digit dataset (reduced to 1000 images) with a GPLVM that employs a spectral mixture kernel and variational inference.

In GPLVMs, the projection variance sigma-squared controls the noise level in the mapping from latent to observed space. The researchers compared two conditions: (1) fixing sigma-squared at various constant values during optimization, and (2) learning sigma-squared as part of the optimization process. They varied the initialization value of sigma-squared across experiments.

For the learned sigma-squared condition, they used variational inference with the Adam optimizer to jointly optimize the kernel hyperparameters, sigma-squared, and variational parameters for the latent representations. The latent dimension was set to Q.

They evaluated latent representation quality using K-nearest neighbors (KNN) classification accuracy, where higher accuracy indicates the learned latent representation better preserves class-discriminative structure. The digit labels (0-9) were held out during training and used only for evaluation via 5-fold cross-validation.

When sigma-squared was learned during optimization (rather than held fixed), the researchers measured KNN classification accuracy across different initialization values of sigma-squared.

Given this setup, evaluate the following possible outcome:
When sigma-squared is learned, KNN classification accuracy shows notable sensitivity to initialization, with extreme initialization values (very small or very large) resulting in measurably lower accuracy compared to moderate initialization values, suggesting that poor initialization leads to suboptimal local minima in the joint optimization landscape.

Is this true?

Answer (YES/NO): NO